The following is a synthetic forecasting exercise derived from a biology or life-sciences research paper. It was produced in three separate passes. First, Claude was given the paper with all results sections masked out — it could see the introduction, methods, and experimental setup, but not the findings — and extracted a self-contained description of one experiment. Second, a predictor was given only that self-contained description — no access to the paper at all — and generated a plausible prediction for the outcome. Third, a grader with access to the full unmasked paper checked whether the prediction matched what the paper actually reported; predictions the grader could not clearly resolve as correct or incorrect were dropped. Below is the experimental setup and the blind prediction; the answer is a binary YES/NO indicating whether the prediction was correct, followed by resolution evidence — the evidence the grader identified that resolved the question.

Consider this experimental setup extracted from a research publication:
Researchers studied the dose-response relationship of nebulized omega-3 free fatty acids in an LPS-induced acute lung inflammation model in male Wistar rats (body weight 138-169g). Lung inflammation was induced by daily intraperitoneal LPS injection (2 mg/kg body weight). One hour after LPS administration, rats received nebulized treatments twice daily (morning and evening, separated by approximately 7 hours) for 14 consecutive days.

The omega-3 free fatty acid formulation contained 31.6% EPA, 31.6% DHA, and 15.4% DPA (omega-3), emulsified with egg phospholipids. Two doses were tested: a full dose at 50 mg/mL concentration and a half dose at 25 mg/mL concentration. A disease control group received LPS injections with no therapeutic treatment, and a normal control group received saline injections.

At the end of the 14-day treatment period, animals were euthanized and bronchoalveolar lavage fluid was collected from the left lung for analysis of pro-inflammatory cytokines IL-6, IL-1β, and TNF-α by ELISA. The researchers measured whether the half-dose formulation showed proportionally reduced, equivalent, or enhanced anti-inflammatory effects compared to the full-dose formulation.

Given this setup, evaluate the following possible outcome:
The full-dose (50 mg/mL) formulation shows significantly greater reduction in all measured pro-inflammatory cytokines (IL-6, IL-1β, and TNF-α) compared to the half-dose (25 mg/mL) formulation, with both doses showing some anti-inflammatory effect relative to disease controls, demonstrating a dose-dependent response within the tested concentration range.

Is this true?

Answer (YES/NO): NO